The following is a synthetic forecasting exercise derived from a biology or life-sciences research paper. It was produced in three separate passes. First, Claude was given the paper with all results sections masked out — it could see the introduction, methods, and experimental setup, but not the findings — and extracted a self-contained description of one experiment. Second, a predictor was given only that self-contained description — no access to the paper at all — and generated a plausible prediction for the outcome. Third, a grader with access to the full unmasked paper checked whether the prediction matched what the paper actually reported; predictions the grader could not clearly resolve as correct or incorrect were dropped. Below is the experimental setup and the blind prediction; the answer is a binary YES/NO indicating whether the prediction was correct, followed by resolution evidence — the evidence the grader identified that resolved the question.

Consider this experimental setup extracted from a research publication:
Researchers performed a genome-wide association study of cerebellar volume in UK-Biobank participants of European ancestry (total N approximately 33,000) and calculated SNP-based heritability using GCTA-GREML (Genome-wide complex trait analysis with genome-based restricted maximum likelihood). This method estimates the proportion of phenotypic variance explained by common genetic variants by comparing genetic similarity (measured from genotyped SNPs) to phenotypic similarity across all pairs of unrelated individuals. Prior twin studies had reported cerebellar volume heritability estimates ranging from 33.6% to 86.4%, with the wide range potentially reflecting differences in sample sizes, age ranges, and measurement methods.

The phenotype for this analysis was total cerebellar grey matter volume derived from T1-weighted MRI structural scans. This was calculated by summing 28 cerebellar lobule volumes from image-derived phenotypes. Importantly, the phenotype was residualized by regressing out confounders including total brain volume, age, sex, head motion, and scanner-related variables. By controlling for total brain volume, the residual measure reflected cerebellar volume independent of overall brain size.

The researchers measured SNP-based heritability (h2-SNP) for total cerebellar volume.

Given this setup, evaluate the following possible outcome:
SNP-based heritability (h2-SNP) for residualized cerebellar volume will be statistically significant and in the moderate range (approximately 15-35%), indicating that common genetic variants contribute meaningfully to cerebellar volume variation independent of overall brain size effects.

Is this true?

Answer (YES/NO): NO